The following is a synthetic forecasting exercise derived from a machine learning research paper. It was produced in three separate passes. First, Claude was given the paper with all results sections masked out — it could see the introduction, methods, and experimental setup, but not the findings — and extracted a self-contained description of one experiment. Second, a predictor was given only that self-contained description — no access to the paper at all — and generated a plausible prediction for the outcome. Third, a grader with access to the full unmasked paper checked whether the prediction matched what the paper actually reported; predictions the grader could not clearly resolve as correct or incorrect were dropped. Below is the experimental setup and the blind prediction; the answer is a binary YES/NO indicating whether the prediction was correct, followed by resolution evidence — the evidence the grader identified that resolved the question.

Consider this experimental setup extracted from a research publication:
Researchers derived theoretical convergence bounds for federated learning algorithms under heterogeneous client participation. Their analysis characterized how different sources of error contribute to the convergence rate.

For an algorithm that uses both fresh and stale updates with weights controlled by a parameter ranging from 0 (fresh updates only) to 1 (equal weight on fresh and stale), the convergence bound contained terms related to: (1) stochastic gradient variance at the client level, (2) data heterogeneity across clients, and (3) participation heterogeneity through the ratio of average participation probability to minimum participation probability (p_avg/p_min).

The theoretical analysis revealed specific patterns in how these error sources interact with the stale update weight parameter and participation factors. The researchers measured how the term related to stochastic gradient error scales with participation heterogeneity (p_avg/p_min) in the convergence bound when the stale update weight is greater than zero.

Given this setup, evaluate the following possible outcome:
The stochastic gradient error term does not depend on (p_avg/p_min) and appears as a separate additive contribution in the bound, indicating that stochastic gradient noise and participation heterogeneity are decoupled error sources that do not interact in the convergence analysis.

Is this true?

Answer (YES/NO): NO